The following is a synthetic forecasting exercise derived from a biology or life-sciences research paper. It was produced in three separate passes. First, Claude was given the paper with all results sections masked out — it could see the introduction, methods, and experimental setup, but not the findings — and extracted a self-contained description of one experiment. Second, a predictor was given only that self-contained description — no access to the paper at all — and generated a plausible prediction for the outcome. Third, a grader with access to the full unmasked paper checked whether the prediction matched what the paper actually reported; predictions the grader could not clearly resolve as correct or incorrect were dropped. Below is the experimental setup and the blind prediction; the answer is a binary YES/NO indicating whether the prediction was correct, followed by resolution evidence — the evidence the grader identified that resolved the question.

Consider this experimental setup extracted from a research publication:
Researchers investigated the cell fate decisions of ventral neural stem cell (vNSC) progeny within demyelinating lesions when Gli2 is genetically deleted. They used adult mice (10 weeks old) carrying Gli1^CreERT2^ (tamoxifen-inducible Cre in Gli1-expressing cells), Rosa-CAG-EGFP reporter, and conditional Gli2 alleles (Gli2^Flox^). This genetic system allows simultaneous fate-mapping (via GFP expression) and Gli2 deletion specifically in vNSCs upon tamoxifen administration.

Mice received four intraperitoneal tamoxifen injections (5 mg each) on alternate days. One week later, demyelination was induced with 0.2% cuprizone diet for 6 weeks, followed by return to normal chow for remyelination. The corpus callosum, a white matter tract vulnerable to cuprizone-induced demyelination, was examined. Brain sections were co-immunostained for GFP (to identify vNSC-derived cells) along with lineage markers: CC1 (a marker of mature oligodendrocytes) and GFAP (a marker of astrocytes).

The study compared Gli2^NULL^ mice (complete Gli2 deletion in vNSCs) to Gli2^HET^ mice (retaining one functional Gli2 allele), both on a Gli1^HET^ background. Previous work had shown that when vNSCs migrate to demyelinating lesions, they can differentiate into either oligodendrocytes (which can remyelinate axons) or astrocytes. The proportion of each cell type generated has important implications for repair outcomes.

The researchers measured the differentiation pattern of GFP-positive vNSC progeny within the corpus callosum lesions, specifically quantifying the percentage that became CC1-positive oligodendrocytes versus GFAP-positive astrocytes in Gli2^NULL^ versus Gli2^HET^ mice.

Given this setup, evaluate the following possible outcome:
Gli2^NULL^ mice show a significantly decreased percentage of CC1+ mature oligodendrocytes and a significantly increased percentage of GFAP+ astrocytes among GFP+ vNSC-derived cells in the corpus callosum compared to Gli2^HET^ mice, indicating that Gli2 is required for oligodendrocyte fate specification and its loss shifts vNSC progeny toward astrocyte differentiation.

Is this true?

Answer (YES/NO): NO